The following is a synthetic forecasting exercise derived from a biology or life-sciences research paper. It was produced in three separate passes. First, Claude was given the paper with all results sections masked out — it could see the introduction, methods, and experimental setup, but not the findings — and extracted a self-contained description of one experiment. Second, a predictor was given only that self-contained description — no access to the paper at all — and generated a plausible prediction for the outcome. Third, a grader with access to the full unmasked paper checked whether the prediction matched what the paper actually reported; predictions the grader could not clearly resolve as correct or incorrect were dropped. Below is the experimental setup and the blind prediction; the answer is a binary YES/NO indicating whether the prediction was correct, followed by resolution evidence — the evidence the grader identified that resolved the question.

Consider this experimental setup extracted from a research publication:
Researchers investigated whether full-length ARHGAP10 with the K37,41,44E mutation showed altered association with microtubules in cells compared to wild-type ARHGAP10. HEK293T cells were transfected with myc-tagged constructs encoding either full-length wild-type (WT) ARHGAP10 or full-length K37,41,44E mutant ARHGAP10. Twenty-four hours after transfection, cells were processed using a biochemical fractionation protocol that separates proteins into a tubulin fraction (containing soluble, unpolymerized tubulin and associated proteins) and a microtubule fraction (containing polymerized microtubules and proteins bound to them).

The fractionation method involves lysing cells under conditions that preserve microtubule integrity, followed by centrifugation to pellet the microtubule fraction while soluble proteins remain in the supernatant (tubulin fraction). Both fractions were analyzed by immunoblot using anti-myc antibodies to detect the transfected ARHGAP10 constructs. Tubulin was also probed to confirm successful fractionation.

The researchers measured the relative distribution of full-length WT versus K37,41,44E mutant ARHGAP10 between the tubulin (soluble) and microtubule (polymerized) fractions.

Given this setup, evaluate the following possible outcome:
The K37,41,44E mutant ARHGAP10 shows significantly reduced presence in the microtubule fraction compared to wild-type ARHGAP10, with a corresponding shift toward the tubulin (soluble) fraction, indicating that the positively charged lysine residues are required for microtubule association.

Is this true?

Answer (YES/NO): YES